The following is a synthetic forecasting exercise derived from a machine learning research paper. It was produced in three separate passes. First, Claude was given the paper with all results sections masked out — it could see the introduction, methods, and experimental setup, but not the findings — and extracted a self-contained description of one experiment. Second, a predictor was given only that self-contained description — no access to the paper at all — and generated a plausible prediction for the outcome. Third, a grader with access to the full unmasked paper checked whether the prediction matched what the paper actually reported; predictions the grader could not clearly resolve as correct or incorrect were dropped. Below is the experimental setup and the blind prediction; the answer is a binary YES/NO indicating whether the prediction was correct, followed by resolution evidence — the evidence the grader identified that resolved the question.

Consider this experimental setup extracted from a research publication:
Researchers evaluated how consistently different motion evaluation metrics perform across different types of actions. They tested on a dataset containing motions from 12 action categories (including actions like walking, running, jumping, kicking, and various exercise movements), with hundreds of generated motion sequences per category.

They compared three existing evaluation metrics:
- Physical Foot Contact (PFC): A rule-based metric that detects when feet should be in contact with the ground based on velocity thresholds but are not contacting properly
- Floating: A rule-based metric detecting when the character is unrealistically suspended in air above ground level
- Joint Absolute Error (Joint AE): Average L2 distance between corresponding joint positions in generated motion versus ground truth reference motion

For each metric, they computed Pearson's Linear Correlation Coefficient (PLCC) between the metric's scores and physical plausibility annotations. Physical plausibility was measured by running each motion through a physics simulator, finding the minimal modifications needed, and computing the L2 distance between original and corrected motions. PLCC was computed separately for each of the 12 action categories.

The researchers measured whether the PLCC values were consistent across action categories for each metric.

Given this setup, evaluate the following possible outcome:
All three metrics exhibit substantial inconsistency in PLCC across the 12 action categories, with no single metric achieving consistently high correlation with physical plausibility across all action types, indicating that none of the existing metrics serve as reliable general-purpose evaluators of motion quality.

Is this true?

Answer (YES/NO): YES